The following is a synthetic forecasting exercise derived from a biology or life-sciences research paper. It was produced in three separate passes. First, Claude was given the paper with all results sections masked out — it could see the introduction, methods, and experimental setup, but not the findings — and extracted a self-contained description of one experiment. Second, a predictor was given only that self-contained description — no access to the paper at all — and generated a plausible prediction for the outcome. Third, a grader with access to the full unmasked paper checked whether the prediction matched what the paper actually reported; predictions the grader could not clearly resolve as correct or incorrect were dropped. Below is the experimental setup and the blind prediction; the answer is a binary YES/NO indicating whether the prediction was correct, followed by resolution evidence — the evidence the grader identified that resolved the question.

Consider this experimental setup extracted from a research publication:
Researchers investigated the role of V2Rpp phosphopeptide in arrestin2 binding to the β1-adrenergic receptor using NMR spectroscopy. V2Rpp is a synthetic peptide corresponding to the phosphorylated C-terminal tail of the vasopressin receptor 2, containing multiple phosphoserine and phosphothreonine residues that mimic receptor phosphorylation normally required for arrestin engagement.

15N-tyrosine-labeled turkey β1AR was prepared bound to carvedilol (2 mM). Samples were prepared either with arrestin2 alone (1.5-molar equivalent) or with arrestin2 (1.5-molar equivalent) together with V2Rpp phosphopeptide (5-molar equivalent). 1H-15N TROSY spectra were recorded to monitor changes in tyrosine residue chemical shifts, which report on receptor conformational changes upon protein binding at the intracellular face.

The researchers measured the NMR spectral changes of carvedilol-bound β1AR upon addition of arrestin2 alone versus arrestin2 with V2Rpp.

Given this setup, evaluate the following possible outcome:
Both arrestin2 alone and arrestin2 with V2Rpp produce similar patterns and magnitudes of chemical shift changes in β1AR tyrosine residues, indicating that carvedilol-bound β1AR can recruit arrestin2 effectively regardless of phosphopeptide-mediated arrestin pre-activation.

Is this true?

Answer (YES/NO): NO